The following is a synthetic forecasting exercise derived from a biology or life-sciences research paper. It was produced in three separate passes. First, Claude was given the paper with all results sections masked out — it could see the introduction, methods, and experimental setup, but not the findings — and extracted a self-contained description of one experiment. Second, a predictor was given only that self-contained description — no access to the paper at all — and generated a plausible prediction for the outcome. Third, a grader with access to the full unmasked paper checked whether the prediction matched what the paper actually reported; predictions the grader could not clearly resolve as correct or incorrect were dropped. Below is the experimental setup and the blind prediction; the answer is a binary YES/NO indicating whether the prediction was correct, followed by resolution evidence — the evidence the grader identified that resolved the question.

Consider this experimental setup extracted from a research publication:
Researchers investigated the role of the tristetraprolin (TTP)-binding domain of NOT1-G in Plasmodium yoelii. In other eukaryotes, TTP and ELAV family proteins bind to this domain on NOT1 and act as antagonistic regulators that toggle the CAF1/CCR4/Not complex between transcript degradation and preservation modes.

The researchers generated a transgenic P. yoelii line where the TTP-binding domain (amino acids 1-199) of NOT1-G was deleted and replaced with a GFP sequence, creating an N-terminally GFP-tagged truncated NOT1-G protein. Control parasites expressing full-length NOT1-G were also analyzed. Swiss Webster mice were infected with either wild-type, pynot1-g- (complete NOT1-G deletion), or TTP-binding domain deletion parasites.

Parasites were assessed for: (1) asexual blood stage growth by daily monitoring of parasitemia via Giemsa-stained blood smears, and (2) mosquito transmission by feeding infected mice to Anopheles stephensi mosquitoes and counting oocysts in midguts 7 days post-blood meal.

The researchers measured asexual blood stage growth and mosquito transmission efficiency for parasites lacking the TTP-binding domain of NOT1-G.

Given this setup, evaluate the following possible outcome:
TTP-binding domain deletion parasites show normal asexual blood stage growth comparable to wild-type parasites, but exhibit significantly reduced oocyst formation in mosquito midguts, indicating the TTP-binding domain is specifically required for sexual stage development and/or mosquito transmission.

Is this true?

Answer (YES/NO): NO